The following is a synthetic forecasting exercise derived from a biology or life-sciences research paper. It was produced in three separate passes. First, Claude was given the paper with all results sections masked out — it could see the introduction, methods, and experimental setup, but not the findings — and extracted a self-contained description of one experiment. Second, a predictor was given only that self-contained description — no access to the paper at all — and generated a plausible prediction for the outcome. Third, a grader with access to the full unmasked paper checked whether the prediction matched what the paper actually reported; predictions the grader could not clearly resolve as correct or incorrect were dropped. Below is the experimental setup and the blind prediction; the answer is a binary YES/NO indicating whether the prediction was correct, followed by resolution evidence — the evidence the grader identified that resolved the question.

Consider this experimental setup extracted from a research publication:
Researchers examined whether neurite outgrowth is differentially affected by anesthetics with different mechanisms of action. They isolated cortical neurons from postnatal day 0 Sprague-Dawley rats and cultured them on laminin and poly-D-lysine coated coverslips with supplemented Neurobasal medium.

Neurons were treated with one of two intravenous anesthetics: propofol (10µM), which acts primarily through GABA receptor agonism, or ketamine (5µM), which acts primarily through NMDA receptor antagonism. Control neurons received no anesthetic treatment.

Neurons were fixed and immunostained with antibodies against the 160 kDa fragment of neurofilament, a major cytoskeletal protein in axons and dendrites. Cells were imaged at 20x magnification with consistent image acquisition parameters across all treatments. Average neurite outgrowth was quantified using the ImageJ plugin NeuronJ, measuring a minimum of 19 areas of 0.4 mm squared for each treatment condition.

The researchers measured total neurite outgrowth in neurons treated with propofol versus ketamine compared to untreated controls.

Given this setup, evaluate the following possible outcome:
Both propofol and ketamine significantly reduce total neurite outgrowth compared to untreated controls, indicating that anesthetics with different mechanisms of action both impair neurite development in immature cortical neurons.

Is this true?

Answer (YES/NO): NO